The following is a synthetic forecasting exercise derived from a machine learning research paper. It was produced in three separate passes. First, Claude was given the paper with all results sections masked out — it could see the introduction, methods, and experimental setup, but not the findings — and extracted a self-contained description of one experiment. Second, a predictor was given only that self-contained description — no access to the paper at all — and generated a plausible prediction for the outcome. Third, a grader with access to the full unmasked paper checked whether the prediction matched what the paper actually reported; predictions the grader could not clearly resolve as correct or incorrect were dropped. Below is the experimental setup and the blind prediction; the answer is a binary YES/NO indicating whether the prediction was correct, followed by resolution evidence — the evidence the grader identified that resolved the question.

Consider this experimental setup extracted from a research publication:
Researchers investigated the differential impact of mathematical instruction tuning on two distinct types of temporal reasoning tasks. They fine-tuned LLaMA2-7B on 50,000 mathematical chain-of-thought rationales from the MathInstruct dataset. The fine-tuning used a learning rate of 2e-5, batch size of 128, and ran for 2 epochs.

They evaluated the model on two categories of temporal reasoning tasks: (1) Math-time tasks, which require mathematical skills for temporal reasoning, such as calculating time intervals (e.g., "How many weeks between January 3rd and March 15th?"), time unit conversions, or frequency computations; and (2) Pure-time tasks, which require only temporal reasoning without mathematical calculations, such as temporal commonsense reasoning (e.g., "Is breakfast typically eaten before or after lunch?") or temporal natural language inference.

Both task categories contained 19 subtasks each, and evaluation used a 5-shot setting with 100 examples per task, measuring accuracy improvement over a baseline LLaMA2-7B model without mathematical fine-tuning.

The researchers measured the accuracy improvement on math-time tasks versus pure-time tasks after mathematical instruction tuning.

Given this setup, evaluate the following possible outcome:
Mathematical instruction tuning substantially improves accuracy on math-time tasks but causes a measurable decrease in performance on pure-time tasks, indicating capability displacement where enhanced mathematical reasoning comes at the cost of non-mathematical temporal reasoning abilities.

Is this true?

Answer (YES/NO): NO